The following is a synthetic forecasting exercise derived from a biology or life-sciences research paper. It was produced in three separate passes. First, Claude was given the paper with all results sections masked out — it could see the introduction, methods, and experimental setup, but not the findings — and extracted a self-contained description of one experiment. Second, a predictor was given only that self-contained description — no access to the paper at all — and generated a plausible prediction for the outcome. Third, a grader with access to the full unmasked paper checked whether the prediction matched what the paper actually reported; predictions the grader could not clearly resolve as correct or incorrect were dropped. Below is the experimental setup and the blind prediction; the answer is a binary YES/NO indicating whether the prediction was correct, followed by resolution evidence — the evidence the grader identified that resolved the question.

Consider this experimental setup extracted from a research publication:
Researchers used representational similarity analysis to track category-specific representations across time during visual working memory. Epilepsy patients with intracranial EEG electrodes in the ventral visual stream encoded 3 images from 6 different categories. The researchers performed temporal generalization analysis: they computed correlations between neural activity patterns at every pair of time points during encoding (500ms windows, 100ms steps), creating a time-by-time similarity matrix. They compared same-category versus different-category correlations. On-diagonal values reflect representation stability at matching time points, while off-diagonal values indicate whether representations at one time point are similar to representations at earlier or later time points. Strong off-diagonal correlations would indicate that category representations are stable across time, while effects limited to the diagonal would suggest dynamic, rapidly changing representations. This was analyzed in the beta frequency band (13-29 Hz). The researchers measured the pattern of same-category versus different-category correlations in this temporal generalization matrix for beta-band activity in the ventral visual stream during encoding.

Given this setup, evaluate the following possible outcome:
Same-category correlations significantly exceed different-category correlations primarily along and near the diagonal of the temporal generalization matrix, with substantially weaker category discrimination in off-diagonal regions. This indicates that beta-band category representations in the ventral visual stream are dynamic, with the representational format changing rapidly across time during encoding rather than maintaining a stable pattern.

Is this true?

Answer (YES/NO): YES